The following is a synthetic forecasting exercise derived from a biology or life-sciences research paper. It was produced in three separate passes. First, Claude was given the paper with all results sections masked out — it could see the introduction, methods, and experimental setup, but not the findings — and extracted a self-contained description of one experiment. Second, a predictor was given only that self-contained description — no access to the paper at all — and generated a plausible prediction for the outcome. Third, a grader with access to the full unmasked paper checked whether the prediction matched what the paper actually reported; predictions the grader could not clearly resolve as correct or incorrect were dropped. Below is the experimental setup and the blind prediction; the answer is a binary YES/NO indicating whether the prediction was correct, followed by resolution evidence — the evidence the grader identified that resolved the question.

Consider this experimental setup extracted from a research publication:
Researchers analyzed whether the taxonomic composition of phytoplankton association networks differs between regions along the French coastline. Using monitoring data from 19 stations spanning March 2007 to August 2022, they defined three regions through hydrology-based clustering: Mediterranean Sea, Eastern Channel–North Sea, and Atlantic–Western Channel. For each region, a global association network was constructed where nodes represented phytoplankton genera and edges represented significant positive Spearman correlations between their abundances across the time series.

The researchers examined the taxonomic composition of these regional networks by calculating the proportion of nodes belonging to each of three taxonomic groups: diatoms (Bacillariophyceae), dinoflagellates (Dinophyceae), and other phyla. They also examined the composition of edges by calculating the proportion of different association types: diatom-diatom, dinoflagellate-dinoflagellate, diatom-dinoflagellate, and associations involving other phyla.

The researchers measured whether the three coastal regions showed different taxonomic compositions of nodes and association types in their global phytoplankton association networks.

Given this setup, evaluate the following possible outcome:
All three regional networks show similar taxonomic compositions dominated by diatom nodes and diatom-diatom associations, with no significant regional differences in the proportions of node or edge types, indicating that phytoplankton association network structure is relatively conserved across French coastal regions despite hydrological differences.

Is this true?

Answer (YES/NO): NO